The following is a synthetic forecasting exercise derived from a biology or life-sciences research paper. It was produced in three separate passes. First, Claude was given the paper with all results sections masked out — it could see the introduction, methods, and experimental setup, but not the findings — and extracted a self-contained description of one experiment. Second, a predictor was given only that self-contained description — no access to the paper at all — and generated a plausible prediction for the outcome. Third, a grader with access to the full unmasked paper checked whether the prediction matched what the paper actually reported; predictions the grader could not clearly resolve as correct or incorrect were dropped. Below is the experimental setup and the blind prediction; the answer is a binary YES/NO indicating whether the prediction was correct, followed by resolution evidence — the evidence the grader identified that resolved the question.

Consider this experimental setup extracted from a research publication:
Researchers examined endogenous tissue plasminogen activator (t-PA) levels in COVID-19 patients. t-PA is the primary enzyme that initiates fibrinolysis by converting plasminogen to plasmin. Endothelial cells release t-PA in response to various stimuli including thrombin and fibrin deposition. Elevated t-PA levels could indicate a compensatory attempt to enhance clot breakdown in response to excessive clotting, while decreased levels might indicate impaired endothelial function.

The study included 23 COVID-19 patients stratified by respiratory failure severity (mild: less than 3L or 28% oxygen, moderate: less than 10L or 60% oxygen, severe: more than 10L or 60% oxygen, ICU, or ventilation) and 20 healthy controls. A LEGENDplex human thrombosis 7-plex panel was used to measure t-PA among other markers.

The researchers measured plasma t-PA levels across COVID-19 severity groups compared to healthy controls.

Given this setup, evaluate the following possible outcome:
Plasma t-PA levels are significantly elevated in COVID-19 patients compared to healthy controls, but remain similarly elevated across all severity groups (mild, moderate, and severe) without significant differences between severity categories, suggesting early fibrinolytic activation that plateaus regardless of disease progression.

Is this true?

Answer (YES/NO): NO